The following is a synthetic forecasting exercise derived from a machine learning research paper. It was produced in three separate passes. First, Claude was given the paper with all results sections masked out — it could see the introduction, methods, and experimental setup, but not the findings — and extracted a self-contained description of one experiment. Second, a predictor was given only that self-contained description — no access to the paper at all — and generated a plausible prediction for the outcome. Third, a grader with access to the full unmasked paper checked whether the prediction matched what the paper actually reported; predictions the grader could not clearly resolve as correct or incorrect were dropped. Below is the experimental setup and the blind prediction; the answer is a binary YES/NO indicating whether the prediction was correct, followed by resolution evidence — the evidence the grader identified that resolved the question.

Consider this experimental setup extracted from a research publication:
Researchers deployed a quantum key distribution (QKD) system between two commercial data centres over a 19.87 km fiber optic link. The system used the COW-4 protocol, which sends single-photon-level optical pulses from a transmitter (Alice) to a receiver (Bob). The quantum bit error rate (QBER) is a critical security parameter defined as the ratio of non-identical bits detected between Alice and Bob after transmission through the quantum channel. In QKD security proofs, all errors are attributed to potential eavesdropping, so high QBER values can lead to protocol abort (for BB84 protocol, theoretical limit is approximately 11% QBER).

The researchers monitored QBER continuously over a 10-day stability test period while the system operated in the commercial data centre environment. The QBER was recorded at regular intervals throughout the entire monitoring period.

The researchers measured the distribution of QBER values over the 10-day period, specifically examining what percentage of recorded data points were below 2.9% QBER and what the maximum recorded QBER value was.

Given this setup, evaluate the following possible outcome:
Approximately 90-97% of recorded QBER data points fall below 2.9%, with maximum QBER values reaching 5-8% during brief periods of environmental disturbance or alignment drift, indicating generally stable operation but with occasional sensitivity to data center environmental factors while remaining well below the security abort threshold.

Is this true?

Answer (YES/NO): NO